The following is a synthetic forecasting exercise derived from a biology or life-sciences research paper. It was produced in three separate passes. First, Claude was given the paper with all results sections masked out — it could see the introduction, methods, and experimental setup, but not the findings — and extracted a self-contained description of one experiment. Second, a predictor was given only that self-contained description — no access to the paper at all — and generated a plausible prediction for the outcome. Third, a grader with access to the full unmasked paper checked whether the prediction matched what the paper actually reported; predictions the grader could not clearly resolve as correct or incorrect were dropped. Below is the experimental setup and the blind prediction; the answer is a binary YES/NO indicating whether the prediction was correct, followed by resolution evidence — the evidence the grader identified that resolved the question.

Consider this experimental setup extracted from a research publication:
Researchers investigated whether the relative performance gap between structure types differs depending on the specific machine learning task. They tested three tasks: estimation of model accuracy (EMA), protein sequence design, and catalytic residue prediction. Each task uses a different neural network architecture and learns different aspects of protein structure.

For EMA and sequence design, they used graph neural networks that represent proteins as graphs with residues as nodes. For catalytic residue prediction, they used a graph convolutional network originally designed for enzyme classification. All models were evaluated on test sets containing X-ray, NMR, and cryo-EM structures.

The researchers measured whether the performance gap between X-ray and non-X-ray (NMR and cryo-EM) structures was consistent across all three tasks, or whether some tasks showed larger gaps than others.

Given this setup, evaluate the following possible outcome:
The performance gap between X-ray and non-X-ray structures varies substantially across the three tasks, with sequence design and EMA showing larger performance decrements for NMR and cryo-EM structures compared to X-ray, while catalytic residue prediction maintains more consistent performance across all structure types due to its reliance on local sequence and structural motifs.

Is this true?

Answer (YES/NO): NO